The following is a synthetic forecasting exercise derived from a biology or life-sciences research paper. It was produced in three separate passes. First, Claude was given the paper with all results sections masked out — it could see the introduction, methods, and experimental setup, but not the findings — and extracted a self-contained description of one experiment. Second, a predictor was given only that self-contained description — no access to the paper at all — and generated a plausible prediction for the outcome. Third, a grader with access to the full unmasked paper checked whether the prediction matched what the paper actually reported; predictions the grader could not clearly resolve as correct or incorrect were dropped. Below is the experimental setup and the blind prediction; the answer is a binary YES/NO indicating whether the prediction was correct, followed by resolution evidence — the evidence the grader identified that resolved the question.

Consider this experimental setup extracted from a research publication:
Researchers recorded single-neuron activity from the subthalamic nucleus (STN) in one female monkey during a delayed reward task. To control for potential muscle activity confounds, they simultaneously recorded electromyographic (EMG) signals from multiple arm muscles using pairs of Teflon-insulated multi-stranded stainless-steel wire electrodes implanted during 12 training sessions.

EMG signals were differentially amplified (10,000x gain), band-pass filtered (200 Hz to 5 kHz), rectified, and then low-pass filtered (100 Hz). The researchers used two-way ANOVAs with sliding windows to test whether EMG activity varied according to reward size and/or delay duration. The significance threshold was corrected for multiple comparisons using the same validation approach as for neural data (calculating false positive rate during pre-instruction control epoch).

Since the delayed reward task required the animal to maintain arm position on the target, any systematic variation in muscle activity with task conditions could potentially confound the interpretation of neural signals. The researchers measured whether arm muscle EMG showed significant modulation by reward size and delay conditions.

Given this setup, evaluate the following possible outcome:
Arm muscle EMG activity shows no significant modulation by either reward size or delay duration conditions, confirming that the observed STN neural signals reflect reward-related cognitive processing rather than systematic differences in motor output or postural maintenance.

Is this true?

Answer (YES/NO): YES